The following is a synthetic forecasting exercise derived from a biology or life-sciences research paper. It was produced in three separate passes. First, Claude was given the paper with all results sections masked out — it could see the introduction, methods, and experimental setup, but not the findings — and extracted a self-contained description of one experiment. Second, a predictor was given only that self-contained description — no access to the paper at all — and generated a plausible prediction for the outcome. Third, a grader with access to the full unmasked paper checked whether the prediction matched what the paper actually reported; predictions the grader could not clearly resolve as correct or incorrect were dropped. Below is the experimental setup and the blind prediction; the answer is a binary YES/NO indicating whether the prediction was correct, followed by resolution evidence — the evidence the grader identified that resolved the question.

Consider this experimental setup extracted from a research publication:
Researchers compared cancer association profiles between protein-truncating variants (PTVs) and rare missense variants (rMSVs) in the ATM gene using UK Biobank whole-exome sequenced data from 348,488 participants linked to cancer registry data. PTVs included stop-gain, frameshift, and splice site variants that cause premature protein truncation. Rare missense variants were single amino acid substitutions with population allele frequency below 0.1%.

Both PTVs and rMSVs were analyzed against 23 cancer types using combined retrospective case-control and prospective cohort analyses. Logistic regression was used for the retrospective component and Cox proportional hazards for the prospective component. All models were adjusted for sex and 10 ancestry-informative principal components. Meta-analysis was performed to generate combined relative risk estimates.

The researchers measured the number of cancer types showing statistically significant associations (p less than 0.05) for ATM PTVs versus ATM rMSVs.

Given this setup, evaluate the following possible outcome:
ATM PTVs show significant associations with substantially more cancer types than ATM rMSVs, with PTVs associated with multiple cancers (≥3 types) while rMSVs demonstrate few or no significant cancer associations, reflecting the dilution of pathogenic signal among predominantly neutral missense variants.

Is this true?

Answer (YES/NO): YES